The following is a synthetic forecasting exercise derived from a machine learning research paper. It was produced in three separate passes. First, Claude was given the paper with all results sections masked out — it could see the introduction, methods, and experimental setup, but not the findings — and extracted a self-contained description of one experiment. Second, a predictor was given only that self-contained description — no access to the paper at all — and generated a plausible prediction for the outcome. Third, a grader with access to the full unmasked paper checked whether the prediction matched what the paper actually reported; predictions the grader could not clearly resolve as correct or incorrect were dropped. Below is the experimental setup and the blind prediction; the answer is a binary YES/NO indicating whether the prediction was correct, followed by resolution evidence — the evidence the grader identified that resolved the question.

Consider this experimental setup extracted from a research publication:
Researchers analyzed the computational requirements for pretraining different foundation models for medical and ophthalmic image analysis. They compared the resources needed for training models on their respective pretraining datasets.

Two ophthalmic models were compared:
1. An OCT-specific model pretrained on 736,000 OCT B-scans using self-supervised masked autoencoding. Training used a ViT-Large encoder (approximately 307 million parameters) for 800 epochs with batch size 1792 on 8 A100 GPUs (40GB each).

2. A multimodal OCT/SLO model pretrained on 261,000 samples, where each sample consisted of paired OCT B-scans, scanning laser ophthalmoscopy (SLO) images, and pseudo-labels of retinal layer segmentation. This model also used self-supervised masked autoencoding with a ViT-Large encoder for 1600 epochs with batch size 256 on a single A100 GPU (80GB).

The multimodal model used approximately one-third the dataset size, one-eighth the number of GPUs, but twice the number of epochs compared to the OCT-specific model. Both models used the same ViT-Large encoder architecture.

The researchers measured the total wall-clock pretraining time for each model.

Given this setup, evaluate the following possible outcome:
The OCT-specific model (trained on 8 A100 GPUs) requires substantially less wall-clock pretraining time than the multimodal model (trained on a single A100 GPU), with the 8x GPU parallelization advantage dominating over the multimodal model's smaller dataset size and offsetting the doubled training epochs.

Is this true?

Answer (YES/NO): YES